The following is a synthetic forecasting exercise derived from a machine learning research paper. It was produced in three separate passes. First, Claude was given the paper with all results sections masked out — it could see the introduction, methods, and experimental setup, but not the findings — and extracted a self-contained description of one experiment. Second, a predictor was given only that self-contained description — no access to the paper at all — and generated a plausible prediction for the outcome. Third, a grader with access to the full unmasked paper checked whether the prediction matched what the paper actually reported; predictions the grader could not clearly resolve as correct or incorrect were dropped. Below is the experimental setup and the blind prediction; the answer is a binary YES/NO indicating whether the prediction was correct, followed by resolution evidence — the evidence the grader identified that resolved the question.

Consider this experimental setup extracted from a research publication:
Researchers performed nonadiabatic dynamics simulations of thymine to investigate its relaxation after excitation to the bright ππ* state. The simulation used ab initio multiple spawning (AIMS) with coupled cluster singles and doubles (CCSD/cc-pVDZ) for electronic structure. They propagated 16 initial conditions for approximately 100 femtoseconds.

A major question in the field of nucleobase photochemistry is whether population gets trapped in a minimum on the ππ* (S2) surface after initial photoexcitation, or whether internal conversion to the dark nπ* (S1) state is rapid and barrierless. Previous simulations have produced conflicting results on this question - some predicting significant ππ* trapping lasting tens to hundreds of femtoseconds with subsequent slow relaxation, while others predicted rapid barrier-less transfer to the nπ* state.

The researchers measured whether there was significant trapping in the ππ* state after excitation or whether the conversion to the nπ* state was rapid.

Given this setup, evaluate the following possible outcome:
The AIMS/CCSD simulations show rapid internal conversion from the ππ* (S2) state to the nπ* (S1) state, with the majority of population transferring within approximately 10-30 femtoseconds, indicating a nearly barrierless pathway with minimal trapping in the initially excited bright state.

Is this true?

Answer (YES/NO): NO